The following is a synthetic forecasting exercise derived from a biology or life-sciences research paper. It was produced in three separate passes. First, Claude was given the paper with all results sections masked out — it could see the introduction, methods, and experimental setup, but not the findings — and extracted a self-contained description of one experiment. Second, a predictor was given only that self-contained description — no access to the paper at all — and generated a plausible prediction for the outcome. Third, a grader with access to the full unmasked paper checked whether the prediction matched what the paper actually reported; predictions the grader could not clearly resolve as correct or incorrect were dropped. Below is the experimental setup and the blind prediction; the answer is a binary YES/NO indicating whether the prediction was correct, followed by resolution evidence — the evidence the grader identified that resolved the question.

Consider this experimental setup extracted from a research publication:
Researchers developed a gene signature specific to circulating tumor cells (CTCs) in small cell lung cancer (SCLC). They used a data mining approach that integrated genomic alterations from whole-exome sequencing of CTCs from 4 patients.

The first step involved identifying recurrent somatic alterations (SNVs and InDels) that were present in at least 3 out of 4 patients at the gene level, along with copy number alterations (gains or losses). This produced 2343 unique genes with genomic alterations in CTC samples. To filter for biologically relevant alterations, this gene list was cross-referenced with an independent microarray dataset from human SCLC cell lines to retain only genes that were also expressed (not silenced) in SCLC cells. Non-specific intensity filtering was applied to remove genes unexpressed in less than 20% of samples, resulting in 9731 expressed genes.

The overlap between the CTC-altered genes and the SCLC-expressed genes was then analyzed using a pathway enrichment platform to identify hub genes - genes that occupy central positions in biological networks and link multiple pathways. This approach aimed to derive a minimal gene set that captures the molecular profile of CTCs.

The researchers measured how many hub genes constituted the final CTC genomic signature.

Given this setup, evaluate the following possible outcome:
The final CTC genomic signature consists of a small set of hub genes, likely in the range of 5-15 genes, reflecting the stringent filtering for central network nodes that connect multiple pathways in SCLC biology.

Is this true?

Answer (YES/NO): NO